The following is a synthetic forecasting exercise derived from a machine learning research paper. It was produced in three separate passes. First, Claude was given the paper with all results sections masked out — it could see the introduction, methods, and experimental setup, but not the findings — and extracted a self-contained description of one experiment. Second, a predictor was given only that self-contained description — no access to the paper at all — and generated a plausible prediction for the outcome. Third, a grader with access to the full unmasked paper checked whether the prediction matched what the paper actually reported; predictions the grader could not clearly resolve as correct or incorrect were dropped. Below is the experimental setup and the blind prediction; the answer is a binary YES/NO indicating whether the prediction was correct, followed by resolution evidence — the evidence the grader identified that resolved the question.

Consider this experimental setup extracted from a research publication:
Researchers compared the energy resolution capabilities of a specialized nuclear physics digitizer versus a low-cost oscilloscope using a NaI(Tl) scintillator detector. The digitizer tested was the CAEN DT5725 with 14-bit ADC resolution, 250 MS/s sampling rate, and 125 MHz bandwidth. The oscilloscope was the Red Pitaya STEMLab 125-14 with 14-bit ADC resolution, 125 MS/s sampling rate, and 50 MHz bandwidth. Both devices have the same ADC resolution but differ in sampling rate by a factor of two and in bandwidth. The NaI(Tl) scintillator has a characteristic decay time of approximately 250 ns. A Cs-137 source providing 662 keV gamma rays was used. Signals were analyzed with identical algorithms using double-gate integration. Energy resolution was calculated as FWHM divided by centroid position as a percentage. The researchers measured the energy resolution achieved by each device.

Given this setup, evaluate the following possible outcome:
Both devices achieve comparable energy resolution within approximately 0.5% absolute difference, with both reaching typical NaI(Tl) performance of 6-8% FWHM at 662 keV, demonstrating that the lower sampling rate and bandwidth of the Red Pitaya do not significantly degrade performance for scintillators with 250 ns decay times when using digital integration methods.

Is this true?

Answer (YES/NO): YES